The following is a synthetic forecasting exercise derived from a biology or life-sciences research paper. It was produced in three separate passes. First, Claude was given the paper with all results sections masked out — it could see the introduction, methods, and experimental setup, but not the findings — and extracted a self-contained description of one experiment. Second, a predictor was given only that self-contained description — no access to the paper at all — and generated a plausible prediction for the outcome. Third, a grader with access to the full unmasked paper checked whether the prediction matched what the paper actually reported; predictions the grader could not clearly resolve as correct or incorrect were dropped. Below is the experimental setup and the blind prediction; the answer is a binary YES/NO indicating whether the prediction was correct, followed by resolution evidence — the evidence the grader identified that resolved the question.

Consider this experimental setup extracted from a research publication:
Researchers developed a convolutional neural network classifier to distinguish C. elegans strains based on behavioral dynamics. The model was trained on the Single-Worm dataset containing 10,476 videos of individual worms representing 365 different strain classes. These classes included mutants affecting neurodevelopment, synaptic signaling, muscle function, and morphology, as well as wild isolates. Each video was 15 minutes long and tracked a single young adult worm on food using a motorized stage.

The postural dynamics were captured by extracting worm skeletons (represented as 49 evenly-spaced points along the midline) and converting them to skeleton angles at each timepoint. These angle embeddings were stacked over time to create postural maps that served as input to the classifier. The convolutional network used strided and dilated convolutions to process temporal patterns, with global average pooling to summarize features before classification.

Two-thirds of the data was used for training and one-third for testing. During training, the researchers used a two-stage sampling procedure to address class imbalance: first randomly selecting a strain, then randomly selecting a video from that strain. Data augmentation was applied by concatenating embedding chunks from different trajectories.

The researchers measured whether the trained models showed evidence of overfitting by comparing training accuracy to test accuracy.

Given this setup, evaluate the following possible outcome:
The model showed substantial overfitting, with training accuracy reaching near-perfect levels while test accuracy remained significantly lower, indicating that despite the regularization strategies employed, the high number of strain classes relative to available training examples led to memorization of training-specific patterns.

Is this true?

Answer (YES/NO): YES